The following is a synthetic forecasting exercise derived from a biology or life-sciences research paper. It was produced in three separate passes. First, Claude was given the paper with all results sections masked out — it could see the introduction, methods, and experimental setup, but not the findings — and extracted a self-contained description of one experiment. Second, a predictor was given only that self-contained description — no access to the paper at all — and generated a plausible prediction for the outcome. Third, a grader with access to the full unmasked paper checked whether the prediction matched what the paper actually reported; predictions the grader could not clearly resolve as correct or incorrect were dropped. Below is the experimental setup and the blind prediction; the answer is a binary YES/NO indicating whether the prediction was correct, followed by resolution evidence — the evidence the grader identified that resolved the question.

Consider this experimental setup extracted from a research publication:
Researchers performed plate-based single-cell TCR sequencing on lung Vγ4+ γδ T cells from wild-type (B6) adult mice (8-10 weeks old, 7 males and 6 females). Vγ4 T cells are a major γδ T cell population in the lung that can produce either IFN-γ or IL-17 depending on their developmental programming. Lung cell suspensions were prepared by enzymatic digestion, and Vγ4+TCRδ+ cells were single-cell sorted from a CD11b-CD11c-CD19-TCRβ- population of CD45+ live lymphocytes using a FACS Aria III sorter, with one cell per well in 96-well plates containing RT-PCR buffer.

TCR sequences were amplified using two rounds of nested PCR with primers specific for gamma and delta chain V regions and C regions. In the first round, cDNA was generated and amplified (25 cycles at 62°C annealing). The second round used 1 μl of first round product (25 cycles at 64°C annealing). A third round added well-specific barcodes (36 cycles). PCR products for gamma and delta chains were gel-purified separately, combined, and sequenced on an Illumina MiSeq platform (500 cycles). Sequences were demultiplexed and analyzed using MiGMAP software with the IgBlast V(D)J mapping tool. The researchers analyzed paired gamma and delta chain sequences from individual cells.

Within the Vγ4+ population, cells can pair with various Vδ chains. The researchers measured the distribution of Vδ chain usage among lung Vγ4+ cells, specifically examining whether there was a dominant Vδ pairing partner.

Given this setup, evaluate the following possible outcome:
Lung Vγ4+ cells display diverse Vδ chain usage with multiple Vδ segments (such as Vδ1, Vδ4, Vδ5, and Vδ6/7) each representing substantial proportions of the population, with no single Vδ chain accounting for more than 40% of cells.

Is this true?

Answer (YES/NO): NO